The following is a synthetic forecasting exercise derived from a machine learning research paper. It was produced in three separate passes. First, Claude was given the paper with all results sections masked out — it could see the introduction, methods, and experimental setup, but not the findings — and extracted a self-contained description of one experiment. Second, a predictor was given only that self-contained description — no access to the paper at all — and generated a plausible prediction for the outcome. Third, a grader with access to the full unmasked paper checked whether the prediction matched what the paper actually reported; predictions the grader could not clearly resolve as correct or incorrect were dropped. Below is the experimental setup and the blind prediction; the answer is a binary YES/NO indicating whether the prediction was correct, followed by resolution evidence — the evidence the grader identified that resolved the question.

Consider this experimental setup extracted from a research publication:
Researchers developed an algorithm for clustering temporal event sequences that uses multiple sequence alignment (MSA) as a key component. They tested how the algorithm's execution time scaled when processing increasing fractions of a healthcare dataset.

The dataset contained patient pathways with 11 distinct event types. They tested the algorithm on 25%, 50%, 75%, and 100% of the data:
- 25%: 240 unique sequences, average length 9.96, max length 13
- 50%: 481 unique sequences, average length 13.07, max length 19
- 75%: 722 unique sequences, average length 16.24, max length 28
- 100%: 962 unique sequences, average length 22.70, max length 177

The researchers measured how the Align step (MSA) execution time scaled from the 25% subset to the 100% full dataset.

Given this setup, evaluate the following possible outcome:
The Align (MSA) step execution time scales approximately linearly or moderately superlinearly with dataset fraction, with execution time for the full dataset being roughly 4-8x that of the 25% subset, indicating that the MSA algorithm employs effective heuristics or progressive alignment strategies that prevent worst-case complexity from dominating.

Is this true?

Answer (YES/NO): NO